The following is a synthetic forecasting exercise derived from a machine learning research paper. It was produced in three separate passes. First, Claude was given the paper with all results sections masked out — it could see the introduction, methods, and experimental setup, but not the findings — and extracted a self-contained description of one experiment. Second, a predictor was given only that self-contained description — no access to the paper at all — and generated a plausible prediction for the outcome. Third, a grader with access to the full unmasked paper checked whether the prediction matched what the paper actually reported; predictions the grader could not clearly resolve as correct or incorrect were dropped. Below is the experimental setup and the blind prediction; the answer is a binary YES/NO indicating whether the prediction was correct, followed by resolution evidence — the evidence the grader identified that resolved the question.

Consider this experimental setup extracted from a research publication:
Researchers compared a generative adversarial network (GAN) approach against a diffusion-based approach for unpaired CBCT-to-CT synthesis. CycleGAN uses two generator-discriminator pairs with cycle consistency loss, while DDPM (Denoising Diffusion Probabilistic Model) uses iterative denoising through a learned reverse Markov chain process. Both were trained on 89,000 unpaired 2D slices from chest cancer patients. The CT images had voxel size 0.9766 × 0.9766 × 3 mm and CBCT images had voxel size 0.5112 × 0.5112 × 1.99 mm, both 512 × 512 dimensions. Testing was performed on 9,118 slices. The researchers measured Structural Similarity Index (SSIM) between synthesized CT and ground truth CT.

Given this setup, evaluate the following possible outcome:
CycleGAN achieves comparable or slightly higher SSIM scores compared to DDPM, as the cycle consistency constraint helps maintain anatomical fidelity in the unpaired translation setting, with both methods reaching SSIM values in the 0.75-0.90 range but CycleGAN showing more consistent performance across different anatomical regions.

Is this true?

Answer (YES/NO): NO